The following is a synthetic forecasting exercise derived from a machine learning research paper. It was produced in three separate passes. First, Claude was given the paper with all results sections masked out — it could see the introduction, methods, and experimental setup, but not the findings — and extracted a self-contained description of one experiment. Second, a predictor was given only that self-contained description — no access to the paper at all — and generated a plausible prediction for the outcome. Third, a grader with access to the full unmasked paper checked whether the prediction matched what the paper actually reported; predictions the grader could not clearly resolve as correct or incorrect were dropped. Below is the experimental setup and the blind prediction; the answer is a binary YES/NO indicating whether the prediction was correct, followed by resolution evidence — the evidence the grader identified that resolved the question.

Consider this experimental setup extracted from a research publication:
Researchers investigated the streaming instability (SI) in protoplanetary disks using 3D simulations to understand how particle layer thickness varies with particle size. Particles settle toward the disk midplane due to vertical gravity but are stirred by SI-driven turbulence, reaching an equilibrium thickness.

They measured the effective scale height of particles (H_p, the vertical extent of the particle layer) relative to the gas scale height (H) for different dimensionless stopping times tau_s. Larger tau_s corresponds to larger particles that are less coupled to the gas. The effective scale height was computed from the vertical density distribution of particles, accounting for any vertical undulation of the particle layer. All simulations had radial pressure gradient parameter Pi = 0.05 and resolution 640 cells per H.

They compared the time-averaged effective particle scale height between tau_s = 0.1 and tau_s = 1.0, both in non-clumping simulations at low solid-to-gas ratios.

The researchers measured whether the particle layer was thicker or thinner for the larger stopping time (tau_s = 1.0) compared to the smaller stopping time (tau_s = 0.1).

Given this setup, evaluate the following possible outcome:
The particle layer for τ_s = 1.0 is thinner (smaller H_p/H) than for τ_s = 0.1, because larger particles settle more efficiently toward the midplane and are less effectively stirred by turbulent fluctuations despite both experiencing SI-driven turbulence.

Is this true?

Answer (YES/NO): YES